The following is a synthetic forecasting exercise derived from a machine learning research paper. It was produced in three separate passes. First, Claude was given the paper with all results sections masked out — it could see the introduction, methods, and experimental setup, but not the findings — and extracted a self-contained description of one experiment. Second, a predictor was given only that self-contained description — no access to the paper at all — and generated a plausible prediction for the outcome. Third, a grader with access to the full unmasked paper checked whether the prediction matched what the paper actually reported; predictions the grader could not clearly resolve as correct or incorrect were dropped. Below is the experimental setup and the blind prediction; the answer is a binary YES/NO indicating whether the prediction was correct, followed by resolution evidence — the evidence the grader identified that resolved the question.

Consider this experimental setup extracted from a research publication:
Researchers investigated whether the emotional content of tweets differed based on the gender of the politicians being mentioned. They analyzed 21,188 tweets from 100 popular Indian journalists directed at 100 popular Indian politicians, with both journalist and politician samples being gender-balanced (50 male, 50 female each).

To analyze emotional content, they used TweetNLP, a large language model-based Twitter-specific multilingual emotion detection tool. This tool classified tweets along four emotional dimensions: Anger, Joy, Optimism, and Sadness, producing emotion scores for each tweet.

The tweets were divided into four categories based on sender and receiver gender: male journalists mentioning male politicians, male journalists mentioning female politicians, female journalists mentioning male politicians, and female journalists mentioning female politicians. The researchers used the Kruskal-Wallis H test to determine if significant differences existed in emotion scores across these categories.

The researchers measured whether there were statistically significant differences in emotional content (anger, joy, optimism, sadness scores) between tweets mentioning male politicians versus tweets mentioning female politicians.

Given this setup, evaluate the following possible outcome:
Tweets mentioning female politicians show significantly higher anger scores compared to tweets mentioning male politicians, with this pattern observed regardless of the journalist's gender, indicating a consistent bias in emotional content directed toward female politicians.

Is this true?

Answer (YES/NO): NO